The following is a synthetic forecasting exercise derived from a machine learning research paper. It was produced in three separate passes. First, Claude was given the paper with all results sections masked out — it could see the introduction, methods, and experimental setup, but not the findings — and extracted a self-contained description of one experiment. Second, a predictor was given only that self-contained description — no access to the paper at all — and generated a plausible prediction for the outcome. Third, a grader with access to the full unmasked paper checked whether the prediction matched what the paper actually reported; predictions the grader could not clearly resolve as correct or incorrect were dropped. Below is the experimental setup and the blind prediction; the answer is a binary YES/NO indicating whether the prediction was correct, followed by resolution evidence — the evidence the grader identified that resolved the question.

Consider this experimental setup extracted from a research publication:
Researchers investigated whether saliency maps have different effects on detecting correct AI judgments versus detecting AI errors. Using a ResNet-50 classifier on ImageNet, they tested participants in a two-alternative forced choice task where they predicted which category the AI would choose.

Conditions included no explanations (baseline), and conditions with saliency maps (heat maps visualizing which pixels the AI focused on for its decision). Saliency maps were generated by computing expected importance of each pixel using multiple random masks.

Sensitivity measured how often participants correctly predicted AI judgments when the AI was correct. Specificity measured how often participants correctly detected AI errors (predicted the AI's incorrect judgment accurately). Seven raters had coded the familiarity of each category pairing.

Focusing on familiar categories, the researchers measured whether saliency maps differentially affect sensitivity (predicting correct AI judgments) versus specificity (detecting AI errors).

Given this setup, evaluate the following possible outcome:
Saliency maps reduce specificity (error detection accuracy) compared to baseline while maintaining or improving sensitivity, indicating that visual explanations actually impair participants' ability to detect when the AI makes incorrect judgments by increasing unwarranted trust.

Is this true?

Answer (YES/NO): NO